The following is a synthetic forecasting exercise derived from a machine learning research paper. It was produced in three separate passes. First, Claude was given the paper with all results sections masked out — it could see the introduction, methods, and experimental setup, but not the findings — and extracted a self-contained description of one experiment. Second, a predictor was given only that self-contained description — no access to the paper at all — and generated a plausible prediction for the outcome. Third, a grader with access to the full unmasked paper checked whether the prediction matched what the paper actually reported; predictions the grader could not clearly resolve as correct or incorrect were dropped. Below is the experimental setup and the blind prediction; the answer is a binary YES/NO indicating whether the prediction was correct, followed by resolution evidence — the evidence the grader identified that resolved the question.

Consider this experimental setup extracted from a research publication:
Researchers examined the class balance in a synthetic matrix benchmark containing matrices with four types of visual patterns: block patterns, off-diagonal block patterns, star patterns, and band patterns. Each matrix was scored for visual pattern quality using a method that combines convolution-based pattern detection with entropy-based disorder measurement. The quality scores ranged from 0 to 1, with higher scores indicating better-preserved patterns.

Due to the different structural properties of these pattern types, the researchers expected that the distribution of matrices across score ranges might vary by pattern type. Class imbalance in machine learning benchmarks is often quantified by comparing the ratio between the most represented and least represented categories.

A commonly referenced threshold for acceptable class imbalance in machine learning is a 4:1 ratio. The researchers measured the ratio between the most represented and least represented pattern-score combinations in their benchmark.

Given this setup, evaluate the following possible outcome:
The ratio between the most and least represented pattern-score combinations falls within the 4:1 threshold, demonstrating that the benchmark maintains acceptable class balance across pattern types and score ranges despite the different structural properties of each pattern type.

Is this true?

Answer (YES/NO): YES